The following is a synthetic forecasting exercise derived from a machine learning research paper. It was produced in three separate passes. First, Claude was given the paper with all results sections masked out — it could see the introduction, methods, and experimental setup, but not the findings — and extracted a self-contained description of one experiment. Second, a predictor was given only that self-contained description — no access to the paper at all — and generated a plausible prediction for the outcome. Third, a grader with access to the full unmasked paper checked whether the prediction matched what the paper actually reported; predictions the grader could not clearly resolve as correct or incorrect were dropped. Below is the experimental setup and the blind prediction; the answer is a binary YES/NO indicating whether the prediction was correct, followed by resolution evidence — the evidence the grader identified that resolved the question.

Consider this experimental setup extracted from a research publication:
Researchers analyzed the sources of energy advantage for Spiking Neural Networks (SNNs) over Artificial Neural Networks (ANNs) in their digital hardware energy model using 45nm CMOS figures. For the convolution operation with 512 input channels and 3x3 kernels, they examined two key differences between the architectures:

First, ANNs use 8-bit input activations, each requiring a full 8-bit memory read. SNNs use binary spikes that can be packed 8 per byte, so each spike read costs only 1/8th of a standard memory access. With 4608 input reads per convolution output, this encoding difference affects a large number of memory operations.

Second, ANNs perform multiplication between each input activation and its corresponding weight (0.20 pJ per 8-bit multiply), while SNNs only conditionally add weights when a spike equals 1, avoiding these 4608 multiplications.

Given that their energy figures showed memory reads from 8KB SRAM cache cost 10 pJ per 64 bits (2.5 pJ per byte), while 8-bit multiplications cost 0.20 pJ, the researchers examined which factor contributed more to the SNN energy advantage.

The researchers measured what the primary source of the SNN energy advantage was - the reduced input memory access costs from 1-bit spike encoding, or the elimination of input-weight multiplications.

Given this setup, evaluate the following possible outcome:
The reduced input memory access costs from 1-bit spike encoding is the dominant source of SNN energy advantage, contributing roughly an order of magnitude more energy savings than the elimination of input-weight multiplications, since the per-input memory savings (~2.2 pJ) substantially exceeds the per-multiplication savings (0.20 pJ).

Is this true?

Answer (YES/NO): YES